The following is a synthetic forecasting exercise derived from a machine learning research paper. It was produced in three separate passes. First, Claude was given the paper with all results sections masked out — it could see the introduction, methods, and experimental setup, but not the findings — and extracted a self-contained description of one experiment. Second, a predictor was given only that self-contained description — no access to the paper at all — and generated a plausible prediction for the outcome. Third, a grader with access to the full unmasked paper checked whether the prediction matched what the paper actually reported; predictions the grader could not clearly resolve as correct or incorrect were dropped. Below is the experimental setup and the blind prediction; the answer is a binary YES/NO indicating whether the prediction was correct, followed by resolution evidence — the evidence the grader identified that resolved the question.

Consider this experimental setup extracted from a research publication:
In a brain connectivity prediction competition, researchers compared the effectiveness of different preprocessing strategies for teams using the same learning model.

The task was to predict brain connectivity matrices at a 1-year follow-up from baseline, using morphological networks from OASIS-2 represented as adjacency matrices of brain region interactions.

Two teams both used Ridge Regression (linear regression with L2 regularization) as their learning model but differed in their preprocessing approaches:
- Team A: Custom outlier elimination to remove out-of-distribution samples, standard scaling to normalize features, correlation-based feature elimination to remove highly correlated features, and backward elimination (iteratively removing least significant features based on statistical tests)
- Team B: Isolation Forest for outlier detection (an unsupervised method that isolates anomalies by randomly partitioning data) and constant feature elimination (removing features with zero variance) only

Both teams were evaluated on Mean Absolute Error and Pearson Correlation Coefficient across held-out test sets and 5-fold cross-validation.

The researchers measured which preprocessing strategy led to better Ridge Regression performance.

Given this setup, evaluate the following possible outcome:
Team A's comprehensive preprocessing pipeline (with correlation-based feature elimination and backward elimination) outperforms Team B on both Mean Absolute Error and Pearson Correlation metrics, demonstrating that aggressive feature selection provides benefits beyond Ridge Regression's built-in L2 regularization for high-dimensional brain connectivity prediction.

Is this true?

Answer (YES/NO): YES